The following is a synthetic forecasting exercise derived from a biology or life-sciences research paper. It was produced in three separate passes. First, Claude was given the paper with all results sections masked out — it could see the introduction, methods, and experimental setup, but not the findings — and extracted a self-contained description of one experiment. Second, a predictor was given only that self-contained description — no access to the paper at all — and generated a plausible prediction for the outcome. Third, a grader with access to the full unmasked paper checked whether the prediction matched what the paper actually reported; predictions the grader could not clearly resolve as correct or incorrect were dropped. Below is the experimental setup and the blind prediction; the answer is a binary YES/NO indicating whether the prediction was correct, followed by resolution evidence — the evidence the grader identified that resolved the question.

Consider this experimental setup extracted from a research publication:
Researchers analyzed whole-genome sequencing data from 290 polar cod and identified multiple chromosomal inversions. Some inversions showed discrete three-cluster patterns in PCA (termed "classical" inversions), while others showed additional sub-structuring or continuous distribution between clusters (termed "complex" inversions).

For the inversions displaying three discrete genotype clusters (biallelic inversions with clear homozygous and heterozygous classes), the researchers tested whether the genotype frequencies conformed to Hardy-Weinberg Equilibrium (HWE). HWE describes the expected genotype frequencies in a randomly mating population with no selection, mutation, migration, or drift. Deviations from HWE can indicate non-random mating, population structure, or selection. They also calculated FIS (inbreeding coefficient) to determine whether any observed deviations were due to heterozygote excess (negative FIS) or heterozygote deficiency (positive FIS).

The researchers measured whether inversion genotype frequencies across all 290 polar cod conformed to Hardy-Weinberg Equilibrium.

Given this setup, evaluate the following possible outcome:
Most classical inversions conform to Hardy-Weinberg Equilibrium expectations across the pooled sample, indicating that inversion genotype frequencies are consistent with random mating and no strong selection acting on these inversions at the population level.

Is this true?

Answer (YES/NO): YES